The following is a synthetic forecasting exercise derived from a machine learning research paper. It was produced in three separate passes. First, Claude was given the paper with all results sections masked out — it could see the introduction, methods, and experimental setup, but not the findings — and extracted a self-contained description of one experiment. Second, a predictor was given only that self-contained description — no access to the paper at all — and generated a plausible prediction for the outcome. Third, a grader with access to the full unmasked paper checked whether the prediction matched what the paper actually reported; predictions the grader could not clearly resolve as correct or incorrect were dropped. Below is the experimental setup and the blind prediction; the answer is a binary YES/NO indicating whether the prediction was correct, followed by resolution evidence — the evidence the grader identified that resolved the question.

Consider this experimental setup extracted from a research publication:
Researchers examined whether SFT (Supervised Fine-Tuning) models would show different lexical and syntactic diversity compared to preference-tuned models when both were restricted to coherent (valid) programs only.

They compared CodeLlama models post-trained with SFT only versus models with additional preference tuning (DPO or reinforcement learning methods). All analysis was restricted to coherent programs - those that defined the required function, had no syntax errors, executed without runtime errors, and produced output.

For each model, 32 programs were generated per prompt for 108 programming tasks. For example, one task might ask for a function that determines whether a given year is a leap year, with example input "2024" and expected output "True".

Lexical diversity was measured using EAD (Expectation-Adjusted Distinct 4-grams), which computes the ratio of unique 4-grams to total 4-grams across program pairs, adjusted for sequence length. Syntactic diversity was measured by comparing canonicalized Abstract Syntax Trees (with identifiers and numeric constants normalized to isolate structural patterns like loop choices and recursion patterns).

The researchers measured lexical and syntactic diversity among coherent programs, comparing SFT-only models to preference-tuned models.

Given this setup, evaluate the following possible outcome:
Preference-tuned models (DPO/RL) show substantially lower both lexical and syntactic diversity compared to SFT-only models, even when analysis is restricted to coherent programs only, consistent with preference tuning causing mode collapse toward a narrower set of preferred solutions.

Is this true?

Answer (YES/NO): YES